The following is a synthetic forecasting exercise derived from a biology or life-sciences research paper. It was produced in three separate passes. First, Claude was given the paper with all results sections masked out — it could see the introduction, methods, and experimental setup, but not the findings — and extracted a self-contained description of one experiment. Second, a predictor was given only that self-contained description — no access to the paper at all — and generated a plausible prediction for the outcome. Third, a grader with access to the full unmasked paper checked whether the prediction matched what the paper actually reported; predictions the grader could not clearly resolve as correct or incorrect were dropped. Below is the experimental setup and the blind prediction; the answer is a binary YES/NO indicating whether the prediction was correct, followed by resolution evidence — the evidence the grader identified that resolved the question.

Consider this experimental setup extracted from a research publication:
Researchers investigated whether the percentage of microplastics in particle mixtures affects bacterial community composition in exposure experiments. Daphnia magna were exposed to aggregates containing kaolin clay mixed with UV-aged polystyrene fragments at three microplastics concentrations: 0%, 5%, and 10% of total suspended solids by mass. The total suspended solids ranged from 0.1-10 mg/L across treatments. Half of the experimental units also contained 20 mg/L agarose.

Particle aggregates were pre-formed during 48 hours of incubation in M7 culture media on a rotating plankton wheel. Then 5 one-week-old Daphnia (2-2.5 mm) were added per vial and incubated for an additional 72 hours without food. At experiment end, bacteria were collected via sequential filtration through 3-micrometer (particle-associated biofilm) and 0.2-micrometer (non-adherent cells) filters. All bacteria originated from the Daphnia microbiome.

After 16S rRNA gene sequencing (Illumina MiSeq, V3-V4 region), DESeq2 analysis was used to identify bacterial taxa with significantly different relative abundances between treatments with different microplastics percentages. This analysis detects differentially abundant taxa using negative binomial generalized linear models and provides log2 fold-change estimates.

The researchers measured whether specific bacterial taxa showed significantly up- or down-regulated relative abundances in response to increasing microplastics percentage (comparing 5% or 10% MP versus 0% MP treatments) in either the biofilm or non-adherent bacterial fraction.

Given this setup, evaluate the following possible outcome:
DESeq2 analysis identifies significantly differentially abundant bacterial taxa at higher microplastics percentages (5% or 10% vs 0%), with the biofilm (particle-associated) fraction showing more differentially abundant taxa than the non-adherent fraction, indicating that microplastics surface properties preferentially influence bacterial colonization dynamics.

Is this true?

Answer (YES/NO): YES